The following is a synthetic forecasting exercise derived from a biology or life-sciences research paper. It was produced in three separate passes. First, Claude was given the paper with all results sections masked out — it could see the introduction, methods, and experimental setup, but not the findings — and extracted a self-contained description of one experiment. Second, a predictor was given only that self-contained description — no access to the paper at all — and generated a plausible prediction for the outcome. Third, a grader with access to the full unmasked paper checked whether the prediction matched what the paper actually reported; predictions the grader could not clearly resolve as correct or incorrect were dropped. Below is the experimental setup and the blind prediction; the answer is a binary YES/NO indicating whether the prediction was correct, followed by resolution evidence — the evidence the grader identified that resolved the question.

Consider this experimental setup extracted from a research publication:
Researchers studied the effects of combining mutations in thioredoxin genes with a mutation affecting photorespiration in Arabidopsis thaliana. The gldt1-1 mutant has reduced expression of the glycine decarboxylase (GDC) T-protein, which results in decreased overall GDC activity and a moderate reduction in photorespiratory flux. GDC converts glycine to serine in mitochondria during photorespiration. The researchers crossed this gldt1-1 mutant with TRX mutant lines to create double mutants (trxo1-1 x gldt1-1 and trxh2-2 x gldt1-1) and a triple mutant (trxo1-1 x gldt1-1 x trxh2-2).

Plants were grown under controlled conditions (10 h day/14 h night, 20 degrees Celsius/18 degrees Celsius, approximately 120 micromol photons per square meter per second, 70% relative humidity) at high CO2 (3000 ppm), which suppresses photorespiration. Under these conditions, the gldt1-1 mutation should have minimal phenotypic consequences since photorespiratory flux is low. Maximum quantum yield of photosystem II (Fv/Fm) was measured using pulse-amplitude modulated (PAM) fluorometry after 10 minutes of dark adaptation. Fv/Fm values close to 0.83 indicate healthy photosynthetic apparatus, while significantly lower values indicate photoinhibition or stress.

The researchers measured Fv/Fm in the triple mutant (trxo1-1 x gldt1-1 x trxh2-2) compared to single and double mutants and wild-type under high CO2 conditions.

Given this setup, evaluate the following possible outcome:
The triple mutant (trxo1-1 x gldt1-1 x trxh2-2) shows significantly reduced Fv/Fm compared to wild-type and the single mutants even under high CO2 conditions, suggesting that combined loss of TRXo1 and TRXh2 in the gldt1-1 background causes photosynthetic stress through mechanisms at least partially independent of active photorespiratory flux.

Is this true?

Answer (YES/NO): NO